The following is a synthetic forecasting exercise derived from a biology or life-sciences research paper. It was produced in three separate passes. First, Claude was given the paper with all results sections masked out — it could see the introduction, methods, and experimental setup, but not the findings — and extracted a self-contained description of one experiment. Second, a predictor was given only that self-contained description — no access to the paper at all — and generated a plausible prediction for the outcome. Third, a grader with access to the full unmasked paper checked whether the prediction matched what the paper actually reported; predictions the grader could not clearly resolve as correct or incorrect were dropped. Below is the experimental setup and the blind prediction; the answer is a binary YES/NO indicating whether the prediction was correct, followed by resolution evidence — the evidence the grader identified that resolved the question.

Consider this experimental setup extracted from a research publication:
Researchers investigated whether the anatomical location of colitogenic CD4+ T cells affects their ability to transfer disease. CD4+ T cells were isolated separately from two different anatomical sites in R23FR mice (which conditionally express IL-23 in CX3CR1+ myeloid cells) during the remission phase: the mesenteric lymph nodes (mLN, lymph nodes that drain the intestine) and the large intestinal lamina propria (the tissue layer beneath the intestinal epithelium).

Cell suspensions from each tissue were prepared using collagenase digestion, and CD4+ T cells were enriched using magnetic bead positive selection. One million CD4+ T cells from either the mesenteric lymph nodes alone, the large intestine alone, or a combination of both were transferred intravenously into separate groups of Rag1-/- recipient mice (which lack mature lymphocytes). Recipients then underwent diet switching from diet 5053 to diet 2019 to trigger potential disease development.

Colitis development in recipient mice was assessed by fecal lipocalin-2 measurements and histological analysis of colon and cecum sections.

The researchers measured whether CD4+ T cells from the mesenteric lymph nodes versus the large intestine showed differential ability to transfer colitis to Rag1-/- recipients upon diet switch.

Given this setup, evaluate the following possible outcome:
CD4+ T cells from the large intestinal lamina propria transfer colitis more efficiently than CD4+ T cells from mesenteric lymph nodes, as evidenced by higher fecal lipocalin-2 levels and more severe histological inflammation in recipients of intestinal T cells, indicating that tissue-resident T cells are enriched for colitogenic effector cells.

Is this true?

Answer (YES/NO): NO